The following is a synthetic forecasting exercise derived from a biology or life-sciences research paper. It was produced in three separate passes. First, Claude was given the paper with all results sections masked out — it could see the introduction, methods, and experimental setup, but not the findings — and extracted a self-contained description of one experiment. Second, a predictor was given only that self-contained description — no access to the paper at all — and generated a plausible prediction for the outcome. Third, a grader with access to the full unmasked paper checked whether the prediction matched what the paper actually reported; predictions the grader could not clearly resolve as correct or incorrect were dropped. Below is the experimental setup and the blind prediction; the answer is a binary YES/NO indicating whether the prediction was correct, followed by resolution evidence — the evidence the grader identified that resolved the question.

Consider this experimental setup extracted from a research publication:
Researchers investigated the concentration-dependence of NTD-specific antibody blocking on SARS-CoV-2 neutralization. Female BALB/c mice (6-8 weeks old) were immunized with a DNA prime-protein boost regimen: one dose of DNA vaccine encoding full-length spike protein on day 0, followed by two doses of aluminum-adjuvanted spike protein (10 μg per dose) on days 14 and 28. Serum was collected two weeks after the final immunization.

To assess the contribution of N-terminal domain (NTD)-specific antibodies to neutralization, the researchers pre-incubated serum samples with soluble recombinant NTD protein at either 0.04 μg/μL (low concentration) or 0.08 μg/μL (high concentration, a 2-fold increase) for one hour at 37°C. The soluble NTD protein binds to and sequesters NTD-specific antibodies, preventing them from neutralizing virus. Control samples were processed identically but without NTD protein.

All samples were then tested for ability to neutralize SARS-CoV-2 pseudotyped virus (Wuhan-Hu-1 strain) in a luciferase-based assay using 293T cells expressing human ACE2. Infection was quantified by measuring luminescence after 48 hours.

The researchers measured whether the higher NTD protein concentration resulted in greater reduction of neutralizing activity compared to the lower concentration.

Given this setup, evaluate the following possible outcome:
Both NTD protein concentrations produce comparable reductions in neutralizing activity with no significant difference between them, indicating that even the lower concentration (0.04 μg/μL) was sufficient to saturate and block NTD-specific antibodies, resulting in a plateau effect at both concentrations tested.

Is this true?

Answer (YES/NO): NO